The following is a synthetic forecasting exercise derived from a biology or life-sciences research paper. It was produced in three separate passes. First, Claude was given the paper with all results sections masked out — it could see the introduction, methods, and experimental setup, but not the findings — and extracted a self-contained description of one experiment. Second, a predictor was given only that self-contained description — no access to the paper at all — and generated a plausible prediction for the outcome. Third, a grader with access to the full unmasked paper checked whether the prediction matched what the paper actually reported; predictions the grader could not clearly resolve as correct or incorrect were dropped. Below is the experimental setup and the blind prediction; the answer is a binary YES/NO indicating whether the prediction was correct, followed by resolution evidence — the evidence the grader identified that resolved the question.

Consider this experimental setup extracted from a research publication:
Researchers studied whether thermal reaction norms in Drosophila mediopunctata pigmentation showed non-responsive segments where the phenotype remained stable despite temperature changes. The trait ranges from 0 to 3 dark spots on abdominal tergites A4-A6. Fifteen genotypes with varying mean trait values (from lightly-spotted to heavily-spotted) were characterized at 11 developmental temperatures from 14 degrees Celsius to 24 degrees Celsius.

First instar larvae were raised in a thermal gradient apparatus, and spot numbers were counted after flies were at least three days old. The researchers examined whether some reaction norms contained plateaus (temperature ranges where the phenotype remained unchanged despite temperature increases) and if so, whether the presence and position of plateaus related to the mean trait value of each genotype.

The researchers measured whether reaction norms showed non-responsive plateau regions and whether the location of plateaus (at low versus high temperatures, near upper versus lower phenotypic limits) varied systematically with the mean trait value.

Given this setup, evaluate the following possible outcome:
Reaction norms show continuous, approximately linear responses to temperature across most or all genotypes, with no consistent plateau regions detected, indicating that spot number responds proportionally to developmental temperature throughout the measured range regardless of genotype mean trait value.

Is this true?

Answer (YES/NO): NO